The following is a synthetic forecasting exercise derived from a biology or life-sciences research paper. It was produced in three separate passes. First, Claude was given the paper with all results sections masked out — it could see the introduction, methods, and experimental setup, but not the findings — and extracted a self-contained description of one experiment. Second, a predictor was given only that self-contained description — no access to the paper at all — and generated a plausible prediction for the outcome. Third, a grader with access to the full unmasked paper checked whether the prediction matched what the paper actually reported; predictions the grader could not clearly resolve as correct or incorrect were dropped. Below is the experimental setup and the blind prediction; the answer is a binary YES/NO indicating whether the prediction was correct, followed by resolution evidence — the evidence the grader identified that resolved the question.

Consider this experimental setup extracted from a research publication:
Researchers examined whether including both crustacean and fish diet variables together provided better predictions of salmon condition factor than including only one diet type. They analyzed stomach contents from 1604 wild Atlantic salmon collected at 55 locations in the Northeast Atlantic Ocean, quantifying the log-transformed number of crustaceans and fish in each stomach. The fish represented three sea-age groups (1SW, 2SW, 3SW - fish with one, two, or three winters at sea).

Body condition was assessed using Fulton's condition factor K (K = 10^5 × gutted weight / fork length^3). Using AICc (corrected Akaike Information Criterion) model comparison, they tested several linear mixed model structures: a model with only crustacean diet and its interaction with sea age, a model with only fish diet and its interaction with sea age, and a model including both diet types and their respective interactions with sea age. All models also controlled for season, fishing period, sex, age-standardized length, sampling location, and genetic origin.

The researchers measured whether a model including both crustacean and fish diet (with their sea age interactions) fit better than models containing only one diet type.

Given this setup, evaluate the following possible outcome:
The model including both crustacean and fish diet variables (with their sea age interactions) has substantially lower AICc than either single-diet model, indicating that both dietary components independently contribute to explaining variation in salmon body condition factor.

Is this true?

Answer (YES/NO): YES